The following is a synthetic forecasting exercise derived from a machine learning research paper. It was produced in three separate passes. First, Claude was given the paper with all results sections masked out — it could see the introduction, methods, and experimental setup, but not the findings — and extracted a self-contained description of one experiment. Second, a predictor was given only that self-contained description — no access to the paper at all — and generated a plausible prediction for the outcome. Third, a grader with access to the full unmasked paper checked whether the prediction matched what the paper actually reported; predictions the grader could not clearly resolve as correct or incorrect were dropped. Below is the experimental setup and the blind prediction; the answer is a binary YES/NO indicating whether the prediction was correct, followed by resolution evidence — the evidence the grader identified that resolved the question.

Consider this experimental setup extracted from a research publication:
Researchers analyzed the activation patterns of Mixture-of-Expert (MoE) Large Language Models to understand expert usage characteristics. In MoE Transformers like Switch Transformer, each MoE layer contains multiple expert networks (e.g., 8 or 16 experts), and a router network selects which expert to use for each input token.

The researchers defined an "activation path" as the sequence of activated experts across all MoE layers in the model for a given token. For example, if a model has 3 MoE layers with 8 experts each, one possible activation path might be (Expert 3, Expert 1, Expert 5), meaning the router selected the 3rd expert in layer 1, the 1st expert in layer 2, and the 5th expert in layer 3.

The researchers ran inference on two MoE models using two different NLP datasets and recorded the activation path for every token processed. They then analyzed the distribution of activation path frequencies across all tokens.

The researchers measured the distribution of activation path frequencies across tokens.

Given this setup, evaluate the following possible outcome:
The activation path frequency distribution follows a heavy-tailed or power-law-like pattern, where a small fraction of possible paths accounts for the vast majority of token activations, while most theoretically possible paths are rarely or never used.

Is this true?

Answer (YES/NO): YES